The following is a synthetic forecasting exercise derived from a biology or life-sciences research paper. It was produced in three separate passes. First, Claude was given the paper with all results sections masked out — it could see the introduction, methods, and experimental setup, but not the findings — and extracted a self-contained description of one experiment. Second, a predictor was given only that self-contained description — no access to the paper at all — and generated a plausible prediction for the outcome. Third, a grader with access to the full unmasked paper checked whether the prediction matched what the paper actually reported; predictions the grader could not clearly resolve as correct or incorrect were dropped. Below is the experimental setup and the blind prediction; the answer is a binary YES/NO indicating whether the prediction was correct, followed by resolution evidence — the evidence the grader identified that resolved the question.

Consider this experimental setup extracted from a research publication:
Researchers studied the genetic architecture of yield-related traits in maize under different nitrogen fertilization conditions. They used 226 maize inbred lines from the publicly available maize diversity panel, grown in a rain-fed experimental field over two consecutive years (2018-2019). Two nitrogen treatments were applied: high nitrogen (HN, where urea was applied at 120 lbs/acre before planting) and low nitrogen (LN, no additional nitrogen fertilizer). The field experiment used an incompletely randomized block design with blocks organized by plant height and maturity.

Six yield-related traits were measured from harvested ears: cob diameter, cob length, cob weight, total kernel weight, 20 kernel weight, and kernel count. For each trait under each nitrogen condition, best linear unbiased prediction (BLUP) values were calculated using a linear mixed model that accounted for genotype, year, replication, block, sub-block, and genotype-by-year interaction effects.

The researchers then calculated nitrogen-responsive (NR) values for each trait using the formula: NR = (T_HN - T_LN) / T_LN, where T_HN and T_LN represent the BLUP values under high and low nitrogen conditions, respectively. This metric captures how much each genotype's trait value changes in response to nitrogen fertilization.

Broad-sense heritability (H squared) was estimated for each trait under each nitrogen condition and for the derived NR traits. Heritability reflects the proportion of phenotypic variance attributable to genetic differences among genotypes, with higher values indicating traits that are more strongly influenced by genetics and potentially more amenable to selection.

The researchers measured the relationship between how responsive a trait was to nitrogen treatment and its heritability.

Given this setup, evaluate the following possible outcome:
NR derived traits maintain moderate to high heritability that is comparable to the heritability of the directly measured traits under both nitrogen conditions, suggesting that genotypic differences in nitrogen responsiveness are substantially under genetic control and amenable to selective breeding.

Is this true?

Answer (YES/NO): YES